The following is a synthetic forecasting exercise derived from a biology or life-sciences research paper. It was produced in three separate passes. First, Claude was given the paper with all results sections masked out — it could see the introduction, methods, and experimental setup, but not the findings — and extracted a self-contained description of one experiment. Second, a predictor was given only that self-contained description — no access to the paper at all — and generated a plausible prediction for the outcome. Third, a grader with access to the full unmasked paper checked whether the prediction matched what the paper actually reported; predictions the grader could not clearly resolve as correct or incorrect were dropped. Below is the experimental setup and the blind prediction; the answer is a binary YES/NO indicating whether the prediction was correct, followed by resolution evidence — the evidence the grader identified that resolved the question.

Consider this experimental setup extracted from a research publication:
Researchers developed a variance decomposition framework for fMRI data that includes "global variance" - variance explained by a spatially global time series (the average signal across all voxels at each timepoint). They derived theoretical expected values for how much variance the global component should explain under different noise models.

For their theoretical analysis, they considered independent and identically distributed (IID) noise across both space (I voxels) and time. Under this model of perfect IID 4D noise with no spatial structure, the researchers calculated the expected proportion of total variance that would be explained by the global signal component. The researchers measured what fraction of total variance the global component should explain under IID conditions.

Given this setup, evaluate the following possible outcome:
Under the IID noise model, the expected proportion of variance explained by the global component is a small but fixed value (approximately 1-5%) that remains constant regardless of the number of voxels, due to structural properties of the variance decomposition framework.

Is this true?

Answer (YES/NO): NO